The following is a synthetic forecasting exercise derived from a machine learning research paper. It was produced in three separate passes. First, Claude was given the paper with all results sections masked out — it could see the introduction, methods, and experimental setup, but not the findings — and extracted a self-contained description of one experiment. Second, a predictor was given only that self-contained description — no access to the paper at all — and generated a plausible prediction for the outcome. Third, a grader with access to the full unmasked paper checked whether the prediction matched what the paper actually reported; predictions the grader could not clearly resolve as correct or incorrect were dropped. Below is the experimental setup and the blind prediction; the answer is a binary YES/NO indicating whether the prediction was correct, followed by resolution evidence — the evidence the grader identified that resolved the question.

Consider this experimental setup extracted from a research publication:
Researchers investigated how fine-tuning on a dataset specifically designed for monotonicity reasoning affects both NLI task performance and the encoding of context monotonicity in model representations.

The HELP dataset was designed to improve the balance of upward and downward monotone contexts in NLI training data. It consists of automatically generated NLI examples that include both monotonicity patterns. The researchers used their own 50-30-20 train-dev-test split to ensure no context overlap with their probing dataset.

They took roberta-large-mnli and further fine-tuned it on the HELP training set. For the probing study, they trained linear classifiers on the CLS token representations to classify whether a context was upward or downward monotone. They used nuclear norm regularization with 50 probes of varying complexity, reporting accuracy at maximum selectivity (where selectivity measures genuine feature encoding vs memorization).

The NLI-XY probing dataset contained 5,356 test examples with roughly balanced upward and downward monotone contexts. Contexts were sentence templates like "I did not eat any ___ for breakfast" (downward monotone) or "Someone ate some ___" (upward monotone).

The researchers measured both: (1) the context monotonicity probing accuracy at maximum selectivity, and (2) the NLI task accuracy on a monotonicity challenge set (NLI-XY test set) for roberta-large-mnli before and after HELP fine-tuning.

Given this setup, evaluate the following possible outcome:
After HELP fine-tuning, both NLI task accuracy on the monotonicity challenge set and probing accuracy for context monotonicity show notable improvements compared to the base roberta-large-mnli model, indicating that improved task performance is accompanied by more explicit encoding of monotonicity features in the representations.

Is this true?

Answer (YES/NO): YES